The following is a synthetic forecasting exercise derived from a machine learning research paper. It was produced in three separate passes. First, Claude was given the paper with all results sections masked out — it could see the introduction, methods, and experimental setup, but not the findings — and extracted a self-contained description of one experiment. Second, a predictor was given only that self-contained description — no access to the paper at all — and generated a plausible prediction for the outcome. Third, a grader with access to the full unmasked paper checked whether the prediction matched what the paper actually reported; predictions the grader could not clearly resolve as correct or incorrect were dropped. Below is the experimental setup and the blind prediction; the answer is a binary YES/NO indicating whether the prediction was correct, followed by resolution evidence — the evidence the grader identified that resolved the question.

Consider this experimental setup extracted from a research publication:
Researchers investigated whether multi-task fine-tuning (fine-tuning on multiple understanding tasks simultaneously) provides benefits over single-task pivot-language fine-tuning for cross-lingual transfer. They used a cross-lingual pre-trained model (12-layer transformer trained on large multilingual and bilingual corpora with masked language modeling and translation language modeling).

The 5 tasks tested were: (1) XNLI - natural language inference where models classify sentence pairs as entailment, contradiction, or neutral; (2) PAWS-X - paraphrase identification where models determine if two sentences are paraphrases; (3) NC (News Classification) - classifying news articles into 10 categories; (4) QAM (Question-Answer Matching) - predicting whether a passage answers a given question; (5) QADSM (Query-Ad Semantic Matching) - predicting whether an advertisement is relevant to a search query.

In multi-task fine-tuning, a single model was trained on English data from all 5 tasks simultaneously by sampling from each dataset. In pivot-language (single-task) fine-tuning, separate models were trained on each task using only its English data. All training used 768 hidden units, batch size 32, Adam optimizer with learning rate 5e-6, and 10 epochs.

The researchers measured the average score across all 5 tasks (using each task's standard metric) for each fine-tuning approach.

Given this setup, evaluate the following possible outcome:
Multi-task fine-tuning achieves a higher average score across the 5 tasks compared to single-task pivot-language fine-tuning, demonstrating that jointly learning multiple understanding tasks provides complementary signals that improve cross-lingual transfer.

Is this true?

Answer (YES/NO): NO